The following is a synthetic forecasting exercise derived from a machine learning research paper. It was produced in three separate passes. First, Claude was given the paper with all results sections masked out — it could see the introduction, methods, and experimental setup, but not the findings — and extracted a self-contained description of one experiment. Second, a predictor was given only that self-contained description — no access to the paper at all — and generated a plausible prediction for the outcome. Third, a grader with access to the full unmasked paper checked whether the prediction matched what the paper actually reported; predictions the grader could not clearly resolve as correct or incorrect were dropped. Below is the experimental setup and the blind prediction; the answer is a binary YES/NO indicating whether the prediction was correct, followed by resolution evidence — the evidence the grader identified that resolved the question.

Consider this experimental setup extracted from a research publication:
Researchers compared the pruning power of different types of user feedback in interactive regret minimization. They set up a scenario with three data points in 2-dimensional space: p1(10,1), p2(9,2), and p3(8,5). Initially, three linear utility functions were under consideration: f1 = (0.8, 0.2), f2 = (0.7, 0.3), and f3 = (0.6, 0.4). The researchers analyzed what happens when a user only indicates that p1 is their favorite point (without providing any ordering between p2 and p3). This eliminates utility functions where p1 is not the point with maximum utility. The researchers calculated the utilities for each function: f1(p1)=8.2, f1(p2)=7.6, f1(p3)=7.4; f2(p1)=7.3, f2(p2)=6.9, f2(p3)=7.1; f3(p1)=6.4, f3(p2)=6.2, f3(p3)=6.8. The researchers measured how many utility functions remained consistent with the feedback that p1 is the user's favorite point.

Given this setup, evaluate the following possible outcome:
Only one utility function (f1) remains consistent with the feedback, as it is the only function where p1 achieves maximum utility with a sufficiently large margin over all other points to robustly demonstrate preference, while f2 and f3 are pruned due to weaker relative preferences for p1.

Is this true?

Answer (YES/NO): NO